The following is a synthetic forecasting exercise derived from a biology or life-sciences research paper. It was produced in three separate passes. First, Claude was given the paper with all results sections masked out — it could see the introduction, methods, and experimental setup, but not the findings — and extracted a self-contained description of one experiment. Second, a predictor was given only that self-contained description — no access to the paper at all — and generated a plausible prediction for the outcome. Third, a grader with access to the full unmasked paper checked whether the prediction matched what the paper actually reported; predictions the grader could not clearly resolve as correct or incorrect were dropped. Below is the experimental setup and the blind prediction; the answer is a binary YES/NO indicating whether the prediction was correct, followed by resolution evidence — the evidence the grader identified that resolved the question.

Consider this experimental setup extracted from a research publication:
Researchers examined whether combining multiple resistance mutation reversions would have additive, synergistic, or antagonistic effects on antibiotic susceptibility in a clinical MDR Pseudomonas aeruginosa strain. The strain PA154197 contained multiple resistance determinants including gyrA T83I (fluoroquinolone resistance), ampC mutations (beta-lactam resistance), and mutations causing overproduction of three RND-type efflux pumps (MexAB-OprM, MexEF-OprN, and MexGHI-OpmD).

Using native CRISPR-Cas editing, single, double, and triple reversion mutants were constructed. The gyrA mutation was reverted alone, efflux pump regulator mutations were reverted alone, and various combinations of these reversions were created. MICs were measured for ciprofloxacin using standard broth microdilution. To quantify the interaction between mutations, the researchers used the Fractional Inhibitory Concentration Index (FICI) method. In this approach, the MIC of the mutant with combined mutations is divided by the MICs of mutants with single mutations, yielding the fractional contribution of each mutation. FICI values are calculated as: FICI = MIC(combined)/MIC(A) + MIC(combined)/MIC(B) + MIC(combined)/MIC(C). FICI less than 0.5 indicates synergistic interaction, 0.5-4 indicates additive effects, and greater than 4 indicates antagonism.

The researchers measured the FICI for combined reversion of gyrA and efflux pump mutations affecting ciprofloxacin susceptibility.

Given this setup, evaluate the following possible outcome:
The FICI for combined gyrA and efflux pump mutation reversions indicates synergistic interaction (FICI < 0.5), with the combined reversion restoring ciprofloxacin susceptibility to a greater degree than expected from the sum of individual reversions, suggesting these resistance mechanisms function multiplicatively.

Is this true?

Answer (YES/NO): YES